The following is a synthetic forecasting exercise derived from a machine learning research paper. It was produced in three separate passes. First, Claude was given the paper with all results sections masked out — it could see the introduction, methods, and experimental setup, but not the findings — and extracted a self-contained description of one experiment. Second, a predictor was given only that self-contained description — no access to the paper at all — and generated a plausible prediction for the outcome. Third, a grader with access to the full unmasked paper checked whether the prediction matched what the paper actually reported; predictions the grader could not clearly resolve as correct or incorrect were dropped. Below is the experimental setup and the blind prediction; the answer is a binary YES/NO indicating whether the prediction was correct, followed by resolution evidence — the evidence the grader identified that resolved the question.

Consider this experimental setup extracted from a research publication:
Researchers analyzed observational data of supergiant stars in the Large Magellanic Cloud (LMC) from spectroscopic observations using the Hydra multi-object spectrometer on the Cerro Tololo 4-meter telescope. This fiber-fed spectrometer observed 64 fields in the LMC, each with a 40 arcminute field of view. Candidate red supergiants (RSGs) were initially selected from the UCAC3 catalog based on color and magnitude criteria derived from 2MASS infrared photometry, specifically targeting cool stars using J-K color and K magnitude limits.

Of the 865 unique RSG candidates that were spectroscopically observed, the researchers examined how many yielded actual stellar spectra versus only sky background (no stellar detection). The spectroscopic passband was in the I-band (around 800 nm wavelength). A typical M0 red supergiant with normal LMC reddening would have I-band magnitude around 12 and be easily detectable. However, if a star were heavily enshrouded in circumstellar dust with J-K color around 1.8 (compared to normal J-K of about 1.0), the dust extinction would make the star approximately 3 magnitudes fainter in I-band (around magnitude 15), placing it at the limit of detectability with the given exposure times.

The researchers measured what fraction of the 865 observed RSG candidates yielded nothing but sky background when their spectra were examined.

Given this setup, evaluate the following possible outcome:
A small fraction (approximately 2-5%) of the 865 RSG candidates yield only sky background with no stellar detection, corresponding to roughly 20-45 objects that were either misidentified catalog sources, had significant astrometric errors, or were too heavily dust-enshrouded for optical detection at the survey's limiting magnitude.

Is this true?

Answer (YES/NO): NO